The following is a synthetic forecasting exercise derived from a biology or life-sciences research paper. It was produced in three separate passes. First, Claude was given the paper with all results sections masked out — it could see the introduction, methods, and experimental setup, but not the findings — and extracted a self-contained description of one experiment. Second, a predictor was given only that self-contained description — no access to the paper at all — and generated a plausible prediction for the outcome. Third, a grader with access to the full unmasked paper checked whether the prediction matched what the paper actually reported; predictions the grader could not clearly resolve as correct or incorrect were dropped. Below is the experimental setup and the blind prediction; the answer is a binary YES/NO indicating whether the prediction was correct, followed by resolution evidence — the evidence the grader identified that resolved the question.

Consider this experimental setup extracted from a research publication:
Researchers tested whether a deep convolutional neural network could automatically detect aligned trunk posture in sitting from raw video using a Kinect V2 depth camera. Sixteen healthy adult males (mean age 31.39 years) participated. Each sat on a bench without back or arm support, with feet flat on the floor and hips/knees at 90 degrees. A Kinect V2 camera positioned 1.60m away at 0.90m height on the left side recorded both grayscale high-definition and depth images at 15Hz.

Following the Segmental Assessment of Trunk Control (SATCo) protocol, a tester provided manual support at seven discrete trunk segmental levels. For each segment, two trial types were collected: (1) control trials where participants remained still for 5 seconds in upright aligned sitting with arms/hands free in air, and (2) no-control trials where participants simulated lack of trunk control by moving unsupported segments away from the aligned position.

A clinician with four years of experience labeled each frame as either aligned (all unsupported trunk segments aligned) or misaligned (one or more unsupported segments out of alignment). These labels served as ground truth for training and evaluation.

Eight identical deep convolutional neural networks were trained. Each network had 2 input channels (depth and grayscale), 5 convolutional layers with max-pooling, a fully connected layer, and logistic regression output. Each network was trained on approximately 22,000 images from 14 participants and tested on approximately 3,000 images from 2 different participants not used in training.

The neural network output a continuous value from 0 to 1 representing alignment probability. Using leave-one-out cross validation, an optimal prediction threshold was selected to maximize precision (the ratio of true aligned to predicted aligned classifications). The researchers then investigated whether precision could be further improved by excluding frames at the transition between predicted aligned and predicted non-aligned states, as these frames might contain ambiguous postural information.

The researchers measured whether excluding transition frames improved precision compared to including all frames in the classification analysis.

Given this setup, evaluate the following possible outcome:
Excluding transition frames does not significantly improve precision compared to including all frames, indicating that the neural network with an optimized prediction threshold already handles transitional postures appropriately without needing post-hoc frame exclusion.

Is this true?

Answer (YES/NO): NO